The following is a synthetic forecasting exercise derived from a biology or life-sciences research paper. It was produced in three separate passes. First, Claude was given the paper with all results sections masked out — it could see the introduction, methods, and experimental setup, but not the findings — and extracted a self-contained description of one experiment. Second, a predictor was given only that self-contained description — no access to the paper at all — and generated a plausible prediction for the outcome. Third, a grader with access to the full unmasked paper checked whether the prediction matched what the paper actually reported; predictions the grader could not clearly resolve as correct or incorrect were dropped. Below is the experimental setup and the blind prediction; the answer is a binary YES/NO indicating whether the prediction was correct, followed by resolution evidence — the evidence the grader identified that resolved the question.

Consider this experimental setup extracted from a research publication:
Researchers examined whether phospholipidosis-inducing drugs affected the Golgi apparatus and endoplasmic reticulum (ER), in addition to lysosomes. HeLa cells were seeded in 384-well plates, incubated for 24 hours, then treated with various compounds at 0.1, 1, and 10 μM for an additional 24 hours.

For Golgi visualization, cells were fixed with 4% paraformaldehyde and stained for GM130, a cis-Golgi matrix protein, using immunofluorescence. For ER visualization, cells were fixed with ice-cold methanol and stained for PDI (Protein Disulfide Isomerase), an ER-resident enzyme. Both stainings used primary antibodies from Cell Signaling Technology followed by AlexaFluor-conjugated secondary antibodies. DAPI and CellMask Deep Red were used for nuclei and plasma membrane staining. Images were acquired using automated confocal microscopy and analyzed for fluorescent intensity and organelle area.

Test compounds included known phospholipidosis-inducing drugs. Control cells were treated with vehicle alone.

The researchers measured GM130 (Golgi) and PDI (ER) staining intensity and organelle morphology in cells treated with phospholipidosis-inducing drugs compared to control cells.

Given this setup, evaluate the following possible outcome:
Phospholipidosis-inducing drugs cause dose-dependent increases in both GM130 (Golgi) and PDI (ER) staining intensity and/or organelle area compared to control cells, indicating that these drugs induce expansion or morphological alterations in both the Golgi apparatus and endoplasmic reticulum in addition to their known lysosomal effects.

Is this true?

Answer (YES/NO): NO